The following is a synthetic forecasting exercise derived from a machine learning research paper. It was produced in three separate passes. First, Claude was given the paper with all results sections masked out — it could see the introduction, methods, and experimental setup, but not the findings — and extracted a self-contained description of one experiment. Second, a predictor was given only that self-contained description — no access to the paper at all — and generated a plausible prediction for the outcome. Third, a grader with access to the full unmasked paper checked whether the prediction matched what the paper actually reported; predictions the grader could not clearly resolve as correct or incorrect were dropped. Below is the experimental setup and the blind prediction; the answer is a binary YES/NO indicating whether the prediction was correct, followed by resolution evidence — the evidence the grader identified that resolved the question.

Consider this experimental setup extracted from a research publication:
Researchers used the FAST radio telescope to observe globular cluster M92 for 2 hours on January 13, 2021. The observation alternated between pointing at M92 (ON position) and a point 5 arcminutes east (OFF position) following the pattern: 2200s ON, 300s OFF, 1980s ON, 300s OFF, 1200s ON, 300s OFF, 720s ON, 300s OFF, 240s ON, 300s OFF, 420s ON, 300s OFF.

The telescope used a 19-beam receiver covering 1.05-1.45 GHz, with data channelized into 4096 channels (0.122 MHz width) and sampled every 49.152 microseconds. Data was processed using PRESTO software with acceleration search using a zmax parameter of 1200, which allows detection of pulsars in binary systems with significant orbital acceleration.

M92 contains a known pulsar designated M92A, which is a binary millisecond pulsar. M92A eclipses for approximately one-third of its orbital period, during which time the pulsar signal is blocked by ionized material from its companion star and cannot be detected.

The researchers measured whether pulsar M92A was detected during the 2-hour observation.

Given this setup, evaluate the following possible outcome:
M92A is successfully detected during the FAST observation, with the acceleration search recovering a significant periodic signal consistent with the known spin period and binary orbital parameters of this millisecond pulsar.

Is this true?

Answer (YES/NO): YES